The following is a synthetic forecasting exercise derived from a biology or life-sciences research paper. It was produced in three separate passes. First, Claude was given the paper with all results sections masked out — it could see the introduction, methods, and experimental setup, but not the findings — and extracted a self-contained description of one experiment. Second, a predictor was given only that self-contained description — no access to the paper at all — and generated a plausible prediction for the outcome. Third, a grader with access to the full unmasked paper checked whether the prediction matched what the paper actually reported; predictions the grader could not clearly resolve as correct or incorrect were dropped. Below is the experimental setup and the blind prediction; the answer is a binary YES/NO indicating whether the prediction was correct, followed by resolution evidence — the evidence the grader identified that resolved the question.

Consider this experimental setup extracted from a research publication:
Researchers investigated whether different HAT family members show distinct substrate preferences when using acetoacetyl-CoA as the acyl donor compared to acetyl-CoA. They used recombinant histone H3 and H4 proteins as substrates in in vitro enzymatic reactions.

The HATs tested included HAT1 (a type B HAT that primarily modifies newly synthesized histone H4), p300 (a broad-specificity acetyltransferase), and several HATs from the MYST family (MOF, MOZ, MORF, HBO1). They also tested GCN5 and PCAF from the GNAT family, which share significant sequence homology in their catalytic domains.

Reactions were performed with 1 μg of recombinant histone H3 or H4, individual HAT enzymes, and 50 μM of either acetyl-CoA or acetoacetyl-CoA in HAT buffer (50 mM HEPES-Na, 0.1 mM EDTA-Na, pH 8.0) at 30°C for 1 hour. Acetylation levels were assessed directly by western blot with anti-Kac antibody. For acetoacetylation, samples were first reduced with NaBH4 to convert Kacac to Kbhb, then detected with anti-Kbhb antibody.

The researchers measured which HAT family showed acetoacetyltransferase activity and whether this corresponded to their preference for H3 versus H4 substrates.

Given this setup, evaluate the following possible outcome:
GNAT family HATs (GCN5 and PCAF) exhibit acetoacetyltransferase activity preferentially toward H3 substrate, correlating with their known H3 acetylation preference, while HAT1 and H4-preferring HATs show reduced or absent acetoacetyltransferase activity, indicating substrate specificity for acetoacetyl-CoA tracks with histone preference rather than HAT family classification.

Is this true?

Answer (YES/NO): YES